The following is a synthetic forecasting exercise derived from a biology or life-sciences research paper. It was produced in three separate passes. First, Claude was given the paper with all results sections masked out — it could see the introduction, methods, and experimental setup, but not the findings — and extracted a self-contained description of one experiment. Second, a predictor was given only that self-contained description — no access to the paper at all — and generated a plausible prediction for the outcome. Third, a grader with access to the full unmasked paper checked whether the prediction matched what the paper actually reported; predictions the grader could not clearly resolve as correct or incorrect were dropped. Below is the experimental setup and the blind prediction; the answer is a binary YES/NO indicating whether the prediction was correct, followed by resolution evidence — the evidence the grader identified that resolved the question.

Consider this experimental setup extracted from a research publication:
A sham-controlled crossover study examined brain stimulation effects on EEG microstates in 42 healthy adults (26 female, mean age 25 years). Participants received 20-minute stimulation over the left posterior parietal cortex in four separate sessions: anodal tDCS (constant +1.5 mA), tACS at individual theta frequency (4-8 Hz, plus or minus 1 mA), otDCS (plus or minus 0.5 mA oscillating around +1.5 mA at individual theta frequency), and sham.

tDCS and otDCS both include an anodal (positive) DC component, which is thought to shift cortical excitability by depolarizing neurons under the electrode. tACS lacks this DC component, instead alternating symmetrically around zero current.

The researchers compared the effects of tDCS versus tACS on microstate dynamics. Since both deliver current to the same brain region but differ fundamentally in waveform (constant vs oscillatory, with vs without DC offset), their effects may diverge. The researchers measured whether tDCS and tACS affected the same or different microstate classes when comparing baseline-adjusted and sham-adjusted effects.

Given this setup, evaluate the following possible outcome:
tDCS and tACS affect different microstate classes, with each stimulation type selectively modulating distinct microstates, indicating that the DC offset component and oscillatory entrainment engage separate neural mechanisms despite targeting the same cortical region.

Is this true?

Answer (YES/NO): NO